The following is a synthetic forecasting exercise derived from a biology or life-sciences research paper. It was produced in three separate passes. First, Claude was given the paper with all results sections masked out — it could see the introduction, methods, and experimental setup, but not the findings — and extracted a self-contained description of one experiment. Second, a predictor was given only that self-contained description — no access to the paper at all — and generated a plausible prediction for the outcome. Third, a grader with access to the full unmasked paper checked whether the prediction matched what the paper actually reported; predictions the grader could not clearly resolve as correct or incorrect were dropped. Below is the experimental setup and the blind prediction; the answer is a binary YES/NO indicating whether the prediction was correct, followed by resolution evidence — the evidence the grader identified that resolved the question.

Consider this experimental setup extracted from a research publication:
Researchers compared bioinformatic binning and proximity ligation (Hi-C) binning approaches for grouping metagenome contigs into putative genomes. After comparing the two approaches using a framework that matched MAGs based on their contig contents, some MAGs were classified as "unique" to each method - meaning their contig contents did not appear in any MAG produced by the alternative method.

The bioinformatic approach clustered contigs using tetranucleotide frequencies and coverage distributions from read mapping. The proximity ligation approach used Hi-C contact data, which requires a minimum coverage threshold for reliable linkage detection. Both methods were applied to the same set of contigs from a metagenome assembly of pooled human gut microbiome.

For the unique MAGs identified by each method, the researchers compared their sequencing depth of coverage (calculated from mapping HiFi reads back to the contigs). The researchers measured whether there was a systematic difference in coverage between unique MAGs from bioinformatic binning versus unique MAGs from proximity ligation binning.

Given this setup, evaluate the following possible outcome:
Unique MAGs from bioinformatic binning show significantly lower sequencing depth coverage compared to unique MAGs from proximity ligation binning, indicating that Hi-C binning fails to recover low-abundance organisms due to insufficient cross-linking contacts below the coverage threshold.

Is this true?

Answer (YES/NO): YES